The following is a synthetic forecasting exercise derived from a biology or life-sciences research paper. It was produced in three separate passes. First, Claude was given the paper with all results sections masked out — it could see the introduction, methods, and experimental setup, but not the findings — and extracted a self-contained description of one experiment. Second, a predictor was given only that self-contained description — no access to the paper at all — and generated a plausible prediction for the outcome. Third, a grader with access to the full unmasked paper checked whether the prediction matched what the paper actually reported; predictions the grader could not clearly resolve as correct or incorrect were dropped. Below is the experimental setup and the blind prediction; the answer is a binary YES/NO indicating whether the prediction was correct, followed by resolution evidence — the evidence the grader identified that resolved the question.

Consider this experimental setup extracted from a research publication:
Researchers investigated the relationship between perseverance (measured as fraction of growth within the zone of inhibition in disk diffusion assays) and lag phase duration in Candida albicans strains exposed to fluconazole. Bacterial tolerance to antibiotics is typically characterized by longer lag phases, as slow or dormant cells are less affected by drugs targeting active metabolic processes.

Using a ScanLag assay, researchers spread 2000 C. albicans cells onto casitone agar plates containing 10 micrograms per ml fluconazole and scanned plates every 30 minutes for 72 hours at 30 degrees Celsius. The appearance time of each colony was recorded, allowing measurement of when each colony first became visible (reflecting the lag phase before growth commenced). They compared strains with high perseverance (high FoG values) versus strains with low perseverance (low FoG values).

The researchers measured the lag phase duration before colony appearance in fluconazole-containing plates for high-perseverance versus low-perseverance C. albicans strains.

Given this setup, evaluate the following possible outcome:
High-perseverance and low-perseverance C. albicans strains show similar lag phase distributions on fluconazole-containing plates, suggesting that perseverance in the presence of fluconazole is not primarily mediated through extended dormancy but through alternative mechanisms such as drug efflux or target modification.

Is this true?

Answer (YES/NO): NO